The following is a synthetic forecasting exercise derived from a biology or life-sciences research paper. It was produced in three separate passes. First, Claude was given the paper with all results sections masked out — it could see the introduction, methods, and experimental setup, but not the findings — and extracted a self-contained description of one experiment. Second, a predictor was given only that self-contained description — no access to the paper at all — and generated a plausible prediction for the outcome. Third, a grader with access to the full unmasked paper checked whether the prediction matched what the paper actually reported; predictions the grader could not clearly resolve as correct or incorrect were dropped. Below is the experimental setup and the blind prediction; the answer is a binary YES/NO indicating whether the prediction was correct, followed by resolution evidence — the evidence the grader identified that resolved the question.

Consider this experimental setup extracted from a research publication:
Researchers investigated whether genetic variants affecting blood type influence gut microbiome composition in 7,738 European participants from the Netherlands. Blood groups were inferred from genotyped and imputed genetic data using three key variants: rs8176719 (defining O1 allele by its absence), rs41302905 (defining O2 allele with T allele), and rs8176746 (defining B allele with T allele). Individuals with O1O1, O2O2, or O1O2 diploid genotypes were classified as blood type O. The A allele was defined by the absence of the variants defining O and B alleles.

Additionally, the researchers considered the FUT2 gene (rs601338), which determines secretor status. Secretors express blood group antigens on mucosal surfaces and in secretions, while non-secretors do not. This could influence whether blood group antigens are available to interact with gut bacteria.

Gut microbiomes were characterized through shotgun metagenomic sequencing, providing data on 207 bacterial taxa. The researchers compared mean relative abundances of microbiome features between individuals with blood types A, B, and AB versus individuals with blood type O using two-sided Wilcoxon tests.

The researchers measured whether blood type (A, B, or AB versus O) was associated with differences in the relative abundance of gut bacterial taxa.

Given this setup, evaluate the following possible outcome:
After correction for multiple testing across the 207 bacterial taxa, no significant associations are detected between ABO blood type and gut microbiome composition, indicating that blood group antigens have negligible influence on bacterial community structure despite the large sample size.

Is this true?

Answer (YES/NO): NO